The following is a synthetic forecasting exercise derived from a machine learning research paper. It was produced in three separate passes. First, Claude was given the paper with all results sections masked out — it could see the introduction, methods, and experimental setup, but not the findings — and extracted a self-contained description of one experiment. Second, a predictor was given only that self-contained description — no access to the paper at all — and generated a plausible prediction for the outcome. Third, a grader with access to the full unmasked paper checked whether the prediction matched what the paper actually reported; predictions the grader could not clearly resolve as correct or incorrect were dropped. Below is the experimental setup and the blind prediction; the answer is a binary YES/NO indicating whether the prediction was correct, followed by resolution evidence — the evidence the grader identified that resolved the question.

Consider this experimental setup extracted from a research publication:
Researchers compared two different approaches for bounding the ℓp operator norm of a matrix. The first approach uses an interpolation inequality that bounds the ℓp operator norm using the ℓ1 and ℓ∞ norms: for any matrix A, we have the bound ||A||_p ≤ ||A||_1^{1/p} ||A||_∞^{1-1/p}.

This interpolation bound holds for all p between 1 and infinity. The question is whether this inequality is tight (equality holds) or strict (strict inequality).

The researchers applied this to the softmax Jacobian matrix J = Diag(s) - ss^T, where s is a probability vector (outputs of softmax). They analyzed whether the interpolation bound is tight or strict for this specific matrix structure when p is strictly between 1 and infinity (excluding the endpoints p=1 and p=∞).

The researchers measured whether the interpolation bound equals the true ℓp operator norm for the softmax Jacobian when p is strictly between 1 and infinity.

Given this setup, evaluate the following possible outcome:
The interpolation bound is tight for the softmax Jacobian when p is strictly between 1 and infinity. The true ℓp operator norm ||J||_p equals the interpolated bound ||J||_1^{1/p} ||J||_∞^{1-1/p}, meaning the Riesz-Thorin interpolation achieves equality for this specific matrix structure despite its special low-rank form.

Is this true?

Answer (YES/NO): NO